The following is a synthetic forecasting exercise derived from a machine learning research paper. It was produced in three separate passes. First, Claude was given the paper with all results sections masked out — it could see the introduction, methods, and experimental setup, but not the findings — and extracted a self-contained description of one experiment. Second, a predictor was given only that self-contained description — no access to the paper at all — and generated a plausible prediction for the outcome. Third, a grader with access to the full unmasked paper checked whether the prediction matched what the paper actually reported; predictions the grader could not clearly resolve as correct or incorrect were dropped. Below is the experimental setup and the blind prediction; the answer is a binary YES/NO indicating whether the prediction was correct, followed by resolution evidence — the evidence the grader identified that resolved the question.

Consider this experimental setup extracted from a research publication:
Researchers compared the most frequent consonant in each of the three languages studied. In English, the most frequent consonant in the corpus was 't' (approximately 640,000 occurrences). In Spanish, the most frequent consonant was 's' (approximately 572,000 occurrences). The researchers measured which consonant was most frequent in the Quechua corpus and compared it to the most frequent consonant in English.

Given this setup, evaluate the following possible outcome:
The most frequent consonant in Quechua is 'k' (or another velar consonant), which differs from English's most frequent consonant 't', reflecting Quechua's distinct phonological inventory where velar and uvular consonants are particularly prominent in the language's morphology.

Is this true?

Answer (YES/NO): NO